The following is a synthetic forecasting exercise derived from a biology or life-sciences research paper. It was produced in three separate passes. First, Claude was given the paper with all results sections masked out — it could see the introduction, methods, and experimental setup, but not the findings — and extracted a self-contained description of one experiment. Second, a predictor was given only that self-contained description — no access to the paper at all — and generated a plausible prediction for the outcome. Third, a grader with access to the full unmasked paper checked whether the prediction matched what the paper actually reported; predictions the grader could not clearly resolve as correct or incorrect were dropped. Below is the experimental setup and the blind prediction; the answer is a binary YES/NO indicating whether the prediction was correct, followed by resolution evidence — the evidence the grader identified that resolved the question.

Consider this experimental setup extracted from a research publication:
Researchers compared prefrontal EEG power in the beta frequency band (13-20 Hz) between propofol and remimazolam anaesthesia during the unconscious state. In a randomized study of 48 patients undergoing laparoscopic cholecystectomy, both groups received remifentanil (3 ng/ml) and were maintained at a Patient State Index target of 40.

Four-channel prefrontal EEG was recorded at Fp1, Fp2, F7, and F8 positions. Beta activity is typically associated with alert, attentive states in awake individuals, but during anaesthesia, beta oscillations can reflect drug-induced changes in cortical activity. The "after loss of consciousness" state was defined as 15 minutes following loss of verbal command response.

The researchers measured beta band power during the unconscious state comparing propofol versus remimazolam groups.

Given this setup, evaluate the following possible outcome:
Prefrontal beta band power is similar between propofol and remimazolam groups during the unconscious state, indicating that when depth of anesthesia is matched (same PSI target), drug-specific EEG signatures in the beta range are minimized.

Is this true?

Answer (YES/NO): YES